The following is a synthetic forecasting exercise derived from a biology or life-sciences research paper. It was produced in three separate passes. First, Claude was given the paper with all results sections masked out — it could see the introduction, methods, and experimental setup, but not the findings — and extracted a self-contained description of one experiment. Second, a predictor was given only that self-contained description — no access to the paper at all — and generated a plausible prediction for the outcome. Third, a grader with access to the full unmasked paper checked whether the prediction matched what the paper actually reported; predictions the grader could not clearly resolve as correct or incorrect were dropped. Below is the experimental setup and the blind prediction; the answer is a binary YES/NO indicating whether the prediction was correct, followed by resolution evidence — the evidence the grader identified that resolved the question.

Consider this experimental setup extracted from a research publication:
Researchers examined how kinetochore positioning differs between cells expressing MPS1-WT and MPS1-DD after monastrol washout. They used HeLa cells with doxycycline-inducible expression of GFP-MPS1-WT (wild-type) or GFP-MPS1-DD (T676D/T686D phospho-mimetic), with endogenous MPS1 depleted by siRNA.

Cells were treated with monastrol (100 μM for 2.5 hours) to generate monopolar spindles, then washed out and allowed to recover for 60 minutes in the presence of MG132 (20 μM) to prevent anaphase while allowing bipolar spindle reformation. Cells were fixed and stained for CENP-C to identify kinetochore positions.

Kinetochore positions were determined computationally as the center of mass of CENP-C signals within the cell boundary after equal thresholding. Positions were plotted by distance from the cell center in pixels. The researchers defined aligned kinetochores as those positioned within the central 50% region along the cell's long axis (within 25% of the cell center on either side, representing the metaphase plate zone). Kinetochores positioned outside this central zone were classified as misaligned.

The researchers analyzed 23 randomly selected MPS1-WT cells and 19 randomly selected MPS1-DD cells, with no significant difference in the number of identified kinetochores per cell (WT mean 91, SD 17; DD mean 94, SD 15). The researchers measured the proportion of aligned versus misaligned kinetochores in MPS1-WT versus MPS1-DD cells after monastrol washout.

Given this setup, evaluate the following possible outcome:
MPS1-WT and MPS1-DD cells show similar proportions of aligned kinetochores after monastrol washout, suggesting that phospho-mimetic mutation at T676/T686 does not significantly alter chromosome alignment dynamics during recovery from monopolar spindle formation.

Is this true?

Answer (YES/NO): NO